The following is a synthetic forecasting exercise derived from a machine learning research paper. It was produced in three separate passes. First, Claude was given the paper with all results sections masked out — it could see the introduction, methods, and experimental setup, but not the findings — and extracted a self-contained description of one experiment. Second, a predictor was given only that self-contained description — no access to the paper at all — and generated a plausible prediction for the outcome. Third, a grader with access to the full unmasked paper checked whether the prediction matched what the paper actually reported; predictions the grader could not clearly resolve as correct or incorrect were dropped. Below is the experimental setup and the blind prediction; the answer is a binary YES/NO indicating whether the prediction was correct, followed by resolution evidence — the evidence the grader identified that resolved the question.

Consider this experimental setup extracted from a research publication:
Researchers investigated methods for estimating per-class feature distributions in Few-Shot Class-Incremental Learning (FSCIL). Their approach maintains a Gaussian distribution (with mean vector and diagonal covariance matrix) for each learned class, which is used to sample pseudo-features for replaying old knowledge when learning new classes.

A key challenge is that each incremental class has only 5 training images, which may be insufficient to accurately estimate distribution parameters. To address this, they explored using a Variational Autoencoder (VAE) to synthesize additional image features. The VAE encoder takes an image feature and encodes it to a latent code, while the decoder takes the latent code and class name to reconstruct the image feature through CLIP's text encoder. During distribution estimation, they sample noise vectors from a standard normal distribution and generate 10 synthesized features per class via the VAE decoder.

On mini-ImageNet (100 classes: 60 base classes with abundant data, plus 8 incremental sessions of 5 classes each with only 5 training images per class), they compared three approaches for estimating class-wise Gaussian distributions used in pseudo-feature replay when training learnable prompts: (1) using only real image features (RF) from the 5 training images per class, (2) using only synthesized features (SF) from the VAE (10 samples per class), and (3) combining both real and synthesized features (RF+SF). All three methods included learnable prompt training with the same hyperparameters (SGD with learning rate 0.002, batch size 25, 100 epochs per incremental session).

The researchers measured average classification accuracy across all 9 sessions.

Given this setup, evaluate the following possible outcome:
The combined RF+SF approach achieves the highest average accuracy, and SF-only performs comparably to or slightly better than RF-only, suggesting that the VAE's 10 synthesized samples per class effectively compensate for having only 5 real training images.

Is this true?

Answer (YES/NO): NO